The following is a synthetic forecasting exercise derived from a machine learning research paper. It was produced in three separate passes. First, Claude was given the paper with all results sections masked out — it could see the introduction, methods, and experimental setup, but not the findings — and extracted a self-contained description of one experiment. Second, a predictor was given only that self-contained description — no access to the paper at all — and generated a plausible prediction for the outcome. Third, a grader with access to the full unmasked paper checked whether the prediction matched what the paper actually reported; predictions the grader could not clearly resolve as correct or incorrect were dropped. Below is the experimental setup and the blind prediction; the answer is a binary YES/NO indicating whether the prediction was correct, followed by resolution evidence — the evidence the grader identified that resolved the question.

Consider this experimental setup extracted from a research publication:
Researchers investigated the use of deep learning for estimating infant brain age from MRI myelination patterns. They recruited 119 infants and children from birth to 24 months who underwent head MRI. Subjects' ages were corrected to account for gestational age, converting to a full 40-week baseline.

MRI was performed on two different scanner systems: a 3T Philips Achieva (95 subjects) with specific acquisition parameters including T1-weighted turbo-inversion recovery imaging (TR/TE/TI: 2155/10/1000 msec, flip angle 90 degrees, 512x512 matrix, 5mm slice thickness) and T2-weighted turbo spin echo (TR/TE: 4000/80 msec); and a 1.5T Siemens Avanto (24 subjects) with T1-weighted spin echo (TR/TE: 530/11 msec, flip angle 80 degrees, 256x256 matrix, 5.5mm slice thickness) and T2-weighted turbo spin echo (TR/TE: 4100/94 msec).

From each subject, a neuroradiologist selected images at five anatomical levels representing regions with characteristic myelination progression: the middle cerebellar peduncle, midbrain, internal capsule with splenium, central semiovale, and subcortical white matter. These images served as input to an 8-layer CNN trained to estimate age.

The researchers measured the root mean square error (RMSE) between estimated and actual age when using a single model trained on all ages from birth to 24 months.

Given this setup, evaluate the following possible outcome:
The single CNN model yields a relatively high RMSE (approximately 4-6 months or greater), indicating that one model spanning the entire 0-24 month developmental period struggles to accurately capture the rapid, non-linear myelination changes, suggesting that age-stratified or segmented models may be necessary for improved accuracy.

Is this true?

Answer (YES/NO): NO